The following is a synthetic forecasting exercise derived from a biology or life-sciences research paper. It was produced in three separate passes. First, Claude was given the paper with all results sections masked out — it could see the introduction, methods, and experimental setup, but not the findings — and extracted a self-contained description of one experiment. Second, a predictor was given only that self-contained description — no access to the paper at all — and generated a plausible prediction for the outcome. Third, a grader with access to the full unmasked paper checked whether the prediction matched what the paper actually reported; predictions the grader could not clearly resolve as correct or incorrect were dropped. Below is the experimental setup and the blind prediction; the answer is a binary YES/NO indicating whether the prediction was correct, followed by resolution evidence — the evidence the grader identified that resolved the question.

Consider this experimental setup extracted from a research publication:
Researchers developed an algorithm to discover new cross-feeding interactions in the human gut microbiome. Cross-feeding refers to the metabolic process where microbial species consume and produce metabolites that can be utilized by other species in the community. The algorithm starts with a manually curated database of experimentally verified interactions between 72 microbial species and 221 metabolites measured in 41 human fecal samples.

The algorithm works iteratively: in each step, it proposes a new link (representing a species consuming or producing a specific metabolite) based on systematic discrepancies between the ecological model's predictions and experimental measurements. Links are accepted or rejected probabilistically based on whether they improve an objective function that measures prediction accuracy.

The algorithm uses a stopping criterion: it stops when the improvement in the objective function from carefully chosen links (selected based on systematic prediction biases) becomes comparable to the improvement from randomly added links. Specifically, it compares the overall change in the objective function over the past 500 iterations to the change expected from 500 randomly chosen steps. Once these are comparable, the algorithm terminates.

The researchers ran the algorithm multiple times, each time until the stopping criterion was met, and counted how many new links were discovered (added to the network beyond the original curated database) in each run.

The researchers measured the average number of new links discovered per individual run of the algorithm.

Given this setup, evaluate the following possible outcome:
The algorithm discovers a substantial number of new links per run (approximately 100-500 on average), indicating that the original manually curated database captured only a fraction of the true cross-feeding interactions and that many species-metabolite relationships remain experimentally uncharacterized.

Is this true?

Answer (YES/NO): YES